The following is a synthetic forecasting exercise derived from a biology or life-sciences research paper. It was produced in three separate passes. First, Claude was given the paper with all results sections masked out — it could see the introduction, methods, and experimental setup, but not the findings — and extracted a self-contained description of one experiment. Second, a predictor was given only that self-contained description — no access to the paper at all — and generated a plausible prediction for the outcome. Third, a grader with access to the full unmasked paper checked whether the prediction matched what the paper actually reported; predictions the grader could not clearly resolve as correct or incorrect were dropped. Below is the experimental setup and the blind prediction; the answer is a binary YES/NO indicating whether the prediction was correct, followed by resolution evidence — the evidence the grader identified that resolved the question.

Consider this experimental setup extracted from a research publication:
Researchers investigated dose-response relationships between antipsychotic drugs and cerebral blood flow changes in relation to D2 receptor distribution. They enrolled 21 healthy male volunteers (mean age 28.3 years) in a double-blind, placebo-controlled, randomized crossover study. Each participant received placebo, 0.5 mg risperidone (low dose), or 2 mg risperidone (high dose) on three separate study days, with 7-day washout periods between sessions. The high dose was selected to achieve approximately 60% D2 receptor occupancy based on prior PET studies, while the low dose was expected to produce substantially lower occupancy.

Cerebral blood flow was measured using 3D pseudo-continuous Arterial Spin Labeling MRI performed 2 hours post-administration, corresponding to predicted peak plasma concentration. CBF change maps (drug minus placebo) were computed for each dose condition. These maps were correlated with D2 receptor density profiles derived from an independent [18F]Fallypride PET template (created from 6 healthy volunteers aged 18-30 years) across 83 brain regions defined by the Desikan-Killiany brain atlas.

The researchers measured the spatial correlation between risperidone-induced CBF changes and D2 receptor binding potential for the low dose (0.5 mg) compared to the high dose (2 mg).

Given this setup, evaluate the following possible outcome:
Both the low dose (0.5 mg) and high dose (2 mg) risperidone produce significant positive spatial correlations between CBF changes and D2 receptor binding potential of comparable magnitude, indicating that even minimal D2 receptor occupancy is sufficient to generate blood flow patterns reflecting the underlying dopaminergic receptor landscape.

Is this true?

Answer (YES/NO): YES